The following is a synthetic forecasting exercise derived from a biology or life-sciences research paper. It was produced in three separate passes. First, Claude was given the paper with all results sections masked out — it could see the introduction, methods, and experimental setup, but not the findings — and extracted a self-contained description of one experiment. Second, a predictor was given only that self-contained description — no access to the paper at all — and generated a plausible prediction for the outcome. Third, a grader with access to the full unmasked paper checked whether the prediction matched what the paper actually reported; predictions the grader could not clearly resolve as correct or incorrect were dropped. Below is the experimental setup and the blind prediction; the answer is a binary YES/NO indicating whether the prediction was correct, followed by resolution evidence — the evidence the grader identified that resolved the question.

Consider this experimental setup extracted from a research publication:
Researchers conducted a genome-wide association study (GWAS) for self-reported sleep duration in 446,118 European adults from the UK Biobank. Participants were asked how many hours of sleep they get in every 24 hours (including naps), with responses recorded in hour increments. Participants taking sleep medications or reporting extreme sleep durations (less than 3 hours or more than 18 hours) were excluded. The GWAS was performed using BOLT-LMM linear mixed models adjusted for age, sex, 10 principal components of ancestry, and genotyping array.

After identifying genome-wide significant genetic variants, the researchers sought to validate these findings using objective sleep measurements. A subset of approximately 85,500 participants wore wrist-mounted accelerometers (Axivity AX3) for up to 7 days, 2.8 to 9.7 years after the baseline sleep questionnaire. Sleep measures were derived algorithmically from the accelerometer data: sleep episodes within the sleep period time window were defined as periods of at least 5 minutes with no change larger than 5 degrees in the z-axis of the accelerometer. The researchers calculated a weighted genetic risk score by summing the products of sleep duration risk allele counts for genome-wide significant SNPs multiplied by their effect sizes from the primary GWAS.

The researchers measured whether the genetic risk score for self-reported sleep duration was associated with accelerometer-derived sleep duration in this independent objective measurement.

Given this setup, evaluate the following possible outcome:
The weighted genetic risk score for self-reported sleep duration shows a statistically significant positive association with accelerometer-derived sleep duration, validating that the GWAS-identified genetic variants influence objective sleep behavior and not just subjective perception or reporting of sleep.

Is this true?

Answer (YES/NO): YES